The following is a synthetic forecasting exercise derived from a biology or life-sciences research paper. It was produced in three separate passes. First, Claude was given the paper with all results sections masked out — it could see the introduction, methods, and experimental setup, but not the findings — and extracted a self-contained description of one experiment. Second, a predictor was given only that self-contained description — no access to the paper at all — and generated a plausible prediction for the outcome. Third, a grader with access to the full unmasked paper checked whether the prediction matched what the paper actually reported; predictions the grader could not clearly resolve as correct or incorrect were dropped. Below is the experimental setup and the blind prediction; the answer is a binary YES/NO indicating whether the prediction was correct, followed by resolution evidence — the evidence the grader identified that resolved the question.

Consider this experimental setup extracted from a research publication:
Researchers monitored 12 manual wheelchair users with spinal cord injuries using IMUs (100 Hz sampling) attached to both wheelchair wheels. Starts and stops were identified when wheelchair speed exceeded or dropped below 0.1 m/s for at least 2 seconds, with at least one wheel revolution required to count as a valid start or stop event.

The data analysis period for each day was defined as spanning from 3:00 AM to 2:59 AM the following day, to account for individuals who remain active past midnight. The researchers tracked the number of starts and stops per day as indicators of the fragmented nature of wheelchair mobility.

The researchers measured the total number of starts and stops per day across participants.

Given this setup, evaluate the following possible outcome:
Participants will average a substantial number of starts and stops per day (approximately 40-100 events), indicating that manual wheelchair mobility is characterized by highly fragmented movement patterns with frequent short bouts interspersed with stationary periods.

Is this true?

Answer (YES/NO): NO